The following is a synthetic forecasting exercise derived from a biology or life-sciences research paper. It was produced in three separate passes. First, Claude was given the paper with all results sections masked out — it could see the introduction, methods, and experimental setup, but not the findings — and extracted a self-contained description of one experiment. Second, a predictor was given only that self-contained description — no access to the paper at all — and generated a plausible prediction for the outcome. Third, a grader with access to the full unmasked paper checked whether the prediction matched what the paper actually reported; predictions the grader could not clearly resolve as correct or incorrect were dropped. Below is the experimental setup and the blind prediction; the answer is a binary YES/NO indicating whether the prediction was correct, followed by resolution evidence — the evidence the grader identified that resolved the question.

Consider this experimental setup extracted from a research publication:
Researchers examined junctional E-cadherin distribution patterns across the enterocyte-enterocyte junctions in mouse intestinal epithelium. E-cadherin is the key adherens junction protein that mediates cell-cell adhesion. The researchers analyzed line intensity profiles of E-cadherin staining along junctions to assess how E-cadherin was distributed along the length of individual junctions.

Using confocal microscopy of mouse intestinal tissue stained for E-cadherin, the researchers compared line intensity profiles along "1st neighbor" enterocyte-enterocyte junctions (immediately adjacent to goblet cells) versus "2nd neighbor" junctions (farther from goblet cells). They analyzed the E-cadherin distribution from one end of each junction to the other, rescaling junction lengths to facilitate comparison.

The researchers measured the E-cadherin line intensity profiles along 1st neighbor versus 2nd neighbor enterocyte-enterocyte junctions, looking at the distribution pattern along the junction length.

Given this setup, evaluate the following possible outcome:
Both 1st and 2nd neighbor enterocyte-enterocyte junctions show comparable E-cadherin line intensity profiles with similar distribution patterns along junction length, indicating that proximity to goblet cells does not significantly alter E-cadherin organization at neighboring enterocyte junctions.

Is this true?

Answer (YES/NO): NO